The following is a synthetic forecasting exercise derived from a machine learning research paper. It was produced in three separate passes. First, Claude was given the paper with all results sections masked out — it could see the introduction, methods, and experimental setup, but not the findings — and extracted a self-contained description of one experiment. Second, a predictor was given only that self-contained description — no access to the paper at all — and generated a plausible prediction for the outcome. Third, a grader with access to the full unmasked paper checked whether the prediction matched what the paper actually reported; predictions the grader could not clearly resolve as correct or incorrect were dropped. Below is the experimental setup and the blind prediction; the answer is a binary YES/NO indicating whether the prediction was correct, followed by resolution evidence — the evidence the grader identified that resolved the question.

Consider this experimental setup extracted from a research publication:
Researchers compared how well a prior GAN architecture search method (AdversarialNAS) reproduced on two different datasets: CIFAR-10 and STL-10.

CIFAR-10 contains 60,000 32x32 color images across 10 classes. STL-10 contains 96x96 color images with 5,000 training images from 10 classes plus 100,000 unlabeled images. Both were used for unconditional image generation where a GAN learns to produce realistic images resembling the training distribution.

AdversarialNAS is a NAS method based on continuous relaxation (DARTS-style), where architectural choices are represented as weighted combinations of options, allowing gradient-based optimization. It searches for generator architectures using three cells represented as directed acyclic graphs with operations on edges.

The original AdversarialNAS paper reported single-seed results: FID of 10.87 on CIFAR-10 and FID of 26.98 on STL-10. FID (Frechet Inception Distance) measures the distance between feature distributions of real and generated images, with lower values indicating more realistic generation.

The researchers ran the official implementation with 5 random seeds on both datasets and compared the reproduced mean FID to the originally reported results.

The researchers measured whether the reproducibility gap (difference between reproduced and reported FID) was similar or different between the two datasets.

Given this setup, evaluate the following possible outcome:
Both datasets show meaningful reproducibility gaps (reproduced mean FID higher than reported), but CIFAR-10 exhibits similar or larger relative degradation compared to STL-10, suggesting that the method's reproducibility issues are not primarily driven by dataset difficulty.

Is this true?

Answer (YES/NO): NO